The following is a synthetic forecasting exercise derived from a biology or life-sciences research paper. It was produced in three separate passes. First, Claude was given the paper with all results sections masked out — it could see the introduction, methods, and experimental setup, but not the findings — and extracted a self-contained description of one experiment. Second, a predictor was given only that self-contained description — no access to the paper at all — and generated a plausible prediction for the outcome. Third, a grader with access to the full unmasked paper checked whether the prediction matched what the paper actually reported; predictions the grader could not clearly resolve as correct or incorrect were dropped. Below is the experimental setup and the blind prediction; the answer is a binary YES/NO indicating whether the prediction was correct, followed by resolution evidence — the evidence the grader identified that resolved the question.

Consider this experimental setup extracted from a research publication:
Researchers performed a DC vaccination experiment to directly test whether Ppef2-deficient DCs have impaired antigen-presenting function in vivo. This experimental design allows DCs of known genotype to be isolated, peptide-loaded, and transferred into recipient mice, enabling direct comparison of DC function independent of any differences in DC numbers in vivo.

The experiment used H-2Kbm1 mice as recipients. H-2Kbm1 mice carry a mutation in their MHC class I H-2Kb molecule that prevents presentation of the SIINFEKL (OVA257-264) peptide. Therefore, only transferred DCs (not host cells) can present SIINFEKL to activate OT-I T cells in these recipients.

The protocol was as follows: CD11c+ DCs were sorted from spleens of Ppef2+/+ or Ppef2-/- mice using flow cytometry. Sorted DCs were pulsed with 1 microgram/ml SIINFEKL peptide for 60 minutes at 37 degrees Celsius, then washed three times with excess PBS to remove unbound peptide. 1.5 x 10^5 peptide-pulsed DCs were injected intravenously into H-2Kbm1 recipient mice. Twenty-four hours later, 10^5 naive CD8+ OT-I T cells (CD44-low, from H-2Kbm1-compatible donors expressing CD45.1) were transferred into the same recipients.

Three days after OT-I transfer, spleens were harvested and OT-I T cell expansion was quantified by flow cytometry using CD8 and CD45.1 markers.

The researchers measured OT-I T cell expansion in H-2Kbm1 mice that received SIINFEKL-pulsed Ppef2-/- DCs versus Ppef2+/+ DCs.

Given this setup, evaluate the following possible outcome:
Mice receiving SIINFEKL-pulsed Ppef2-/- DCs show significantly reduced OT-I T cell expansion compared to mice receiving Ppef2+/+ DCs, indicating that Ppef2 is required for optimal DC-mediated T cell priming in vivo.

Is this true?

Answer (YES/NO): YES